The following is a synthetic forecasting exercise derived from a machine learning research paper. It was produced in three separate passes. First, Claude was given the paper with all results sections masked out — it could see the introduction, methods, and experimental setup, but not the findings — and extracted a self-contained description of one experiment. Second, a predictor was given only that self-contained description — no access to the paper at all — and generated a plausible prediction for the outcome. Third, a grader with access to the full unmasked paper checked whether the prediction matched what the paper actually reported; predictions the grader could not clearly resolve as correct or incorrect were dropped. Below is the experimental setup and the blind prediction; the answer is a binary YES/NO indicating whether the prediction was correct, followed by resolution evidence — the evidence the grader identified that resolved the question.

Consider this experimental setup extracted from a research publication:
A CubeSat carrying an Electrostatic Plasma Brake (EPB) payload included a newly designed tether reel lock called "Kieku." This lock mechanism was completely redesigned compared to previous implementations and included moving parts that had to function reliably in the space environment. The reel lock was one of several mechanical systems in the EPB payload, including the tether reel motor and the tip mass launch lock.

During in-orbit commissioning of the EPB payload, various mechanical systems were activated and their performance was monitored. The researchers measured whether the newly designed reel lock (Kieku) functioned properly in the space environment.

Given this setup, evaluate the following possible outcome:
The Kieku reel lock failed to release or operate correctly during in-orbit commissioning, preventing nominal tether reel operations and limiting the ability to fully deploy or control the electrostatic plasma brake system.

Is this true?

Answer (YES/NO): NO